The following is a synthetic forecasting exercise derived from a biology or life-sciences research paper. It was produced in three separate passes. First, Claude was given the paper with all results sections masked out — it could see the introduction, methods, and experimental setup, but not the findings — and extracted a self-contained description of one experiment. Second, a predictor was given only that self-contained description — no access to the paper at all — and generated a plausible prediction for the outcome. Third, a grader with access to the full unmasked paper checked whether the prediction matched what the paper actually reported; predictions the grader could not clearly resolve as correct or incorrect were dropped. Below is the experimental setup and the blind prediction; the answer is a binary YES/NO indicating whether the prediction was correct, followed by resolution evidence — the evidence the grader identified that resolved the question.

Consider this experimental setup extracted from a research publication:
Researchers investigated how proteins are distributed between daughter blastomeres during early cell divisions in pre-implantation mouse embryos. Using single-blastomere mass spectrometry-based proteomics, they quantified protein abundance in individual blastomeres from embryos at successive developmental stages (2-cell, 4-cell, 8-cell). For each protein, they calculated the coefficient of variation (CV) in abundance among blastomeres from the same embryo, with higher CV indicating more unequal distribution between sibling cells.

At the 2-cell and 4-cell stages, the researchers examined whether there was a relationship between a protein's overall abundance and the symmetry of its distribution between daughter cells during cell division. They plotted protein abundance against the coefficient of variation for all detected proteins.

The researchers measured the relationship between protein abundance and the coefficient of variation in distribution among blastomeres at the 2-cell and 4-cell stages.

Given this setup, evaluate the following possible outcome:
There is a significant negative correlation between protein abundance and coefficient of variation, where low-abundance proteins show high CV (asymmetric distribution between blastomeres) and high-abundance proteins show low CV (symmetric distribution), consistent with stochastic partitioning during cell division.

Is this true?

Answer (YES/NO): YES